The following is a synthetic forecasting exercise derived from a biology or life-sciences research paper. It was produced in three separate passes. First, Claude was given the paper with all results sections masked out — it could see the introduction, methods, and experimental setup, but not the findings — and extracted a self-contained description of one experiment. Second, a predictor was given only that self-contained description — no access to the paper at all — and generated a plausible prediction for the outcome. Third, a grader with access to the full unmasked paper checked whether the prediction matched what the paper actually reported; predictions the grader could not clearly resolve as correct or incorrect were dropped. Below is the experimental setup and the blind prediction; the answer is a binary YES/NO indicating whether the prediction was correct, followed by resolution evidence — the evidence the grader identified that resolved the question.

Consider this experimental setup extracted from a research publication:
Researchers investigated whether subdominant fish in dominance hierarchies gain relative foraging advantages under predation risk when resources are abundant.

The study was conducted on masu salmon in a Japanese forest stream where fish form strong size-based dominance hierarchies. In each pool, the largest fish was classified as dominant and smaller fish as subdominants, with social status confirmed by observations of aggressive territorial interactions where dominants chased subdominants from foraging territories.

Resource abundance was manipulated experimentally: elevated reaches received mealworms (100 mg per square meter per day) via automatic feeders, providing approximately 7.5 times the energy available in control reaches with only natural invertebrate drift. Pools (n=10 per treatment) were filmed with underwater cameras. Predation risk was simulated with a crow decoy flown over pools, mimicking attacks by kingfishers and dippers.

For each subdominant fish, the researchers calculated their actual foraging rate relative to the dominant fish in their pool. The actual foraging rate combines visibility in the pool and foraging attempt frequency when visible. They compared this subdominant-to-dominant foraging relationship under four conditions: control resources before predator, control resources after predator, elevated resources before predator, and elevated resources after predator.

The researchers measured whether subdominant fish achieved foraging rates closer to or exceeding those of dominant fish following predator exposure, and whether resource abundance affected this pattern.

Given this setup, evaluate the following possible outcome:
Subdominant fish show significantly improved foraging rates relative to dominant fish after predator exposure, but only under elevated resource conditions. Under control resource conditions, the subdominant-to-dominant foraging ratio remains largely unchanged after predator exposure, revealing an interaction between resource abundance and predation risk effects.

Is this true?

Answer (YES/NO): NO